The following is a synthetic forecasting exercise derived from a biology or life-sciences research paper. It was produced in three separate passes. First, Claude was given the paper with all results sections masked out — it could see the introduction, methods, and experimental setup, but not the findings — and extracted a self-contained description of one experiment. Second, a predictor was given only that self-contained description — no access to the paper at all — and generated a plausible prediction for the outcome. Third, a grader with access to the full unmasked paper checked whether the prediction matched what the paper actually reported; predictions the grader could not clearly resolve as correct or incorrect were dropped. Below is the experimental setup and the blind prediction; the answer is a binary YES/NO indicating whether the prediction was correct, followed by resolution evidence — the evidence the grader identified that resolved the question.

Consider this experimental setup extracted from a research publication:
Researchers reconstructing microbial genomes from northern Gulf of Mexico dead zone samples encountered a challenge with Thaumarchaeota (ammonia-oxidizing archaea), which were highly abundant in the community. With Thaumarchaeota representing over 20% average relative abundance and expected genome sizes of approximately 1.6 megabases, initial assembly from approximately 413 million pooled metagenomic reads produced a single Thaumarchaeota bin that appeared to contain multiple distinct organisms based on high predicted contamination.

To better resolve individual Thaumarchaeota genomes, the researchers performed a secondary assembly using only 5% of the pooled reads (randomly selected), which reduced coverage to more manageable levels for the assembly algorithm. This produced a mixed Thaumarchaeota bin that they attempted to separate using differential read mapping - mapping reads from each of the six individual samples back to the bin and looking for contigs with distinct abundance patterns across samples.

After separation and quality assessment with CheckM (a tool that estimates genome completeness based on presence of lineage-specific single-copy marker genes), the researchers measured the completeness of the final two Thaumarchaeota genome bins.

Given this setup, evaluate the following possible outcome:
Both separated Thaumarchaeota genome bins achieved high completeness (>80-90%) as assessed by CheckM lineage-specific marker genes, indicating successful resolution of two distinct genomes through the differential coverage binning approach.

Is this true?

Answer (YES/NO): NO